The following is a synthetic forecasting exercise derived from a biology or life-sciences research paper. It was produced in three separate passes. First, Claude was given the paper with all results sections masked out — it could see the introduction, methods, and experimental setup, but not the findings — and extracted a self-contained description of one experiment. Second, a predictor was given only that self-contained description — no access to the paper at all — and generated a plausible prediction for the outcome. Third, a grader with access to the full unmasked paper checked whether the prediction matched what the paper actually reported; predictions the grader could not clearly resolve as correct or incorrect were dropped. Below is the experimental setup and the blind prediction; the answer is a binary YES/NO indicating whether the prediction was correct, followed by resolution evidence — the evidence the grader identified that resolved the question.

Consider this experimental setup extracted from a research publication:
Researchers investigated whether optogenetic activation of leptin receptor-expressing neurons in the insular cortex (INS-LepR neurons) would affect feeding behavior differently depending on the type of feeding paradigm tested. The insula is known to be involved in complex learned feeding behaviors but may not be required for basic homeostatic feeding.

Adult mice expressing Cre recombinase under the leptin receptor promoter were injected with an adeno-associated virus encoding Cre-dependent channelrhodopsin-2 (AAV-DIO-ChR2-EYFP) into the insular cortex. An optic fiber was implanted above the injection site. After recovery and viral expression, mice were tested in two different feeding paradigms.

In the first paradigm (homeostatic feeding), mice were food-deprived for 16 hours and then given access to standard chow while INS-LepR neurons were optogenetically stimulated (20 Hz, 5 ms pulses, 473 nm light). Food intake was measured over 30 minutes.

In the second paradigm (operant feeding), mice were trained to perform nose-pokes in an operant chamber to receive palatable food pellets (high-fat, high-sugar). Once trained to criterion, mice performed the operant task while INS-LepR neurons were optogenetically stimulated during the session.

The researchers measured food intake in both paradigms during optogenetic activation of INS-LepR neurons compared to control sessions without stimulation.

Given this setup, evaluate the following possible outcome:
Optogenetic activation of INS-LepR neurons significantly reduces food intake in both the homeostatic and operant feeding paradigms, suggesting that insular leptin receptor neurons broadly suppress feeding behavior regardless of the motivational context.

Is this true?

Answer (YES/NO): NO